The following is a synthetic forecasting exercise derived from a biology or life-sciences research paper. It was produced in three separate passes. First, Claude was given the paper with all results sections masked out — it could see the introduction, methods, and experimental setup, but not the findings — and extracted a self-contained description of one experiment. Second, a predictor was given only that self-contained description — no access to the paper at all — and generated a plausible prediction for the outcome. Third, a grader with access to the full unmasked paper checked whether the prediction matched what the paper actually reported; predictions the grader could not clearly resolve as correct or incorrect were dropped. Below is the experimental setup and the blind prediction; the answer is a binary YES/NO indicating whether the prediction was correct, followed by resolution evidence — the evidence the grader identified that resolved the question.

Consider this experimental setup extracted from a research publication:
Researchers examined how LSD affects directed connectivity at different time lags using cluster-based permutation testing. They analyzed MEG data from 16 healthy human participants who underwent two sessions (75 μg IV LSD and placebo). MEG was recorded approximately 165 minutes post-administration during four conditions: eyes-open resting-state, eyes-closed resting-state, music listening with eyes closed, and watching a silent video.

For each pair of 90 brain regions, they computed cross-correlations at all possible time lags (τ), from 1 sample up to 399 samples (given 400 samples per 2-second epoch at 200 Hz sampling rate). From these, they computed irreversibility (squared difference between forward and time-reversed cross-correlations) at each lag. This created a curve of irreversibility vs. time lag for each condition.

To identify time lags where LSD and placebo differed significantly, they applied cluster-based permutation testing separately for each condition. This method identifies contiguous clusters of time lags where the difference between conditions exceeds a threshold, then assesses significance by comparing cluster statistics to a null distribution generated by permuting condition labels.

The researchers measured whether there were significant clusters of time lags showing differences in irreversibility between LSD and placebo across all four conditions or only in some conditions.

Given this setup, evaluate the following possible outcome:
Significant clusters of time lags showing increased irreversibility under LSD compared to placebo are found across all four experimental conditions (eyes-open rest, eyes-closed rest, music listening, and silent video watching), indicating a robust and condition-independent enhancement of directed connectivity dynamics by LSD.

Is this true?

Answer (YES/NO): NO